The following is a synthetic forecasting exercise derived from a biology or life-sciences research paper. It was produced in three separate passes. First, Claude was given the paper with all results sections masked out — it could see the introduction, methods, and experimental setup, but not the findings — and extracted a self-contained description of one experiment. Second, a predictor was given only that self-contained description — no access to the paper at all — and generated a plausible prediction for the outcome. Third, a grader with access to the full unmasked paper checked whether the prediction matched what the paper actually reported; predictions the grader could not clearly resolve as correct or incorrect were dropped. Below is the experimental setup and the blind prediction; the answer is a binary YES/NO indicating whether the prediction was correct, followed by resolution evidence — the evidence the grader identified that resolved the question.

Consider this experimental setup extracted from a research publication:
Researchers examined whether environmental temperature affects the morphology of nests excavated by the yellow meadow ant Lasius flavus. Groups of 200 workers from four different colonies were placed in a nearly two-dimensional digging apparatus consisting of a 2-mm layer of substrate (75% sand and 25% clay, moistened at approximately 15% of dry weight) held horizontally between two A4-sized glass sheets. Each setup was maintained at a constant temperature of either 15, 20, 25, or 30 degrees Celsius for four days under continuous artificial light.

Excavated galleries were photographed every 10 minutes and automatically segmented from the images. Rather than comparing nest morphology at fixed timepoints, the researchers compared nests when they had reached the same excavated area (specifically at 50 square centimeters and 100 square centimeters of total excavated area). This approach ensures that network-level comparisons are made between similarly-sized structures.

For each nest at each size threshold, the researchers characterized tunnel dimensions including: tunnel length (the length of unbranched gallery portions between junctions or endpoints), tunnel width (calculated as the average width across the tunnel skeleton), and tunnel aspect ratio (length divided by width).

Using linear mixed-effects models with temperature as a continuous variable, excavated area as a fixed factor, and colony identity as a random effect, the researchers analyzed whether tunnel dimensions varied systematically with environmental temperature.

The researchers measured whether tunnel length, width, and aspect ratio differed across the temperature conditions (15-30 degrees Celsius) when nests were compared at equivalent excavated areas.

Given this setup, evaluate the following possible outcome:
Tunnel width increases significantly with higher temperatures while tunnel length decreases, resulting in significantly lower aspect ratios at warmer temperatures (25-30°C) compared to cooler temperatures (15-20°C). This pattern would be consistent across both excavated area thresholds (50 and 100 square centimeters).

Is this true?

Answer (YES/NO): NO